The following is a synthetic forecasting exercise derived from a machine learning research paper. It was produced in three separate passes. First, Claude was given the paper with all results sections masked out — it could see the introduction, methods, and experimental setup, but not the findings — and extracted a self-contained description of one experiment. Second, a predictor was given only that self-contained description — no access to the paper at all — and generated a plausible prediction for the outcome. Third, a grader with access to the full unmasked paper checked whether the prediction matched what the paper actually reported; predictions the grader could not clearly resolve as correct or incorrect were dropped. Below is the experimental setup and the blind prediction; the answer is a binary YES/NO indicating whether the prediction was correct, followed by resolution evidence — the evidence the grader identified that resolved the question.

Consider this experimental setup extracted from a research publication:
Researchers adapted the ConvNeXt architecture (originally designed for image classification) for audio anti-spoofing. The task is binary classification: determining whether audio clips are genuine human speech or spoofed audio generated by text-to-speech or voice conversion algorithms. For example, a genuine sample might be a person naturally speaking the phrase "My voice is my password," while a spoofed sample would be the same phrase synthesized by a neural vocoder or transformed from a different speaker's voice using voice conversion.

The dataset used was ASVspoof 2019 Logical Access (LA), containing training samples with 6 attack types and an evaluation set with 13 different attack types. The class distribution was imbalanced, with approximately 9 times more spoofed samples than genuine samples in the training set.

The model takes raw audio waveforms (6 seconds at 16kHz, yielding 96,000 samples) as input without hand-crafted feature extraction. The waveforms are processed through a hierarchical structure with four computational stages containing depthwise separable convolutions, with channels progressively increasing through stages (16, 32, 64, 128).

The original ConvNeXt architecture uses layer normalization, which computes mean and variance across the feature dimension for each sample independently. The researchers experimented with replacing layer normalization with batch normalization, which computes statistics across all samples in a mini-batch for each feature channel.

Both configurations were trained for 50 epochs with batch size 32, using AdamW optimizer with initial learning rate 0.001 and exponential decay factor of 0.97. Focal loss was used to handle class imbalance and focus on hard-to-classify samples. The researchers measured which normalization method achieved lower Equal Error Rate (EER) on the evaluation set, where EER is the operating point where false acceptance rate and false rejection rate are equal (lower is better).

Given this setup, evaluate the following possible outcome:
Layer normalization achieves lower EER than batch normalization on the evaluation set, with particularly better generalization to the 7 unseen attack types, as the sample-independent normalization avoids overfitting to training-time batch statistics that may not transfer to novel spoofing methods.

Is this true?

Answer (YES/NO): NO